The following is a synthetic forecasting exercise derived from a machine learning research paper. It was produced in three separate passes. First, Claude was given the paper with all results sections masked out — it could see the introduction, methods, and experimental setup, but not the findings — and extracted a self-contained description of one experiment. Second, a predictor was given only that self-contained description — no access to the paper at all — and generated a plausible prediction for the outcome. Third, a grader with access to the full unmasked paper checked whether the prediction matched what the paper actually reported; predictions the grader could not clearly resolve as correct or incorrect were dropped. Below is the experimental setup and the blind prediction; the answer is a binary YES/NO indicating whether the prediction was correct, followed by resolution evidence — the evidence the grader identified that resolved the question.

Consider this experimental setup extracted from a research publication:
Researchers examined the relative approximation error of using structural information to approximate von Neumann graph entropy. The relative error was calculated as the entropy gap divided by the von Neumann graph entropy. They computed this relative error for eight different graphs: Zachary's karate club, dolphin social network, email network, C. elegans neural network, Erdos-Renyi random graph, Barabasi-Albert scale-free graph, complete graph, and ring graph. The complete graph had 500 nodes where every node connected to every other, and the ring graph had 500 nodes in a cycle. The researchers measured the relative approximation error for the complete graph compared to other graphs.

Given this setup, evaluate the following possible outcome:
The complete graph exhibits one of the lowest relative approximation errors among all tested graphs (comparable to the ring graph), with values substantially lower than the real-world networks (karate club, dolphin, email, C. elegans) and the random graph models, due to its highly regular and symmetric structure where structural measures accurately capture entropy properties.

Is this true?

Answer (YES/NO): NO